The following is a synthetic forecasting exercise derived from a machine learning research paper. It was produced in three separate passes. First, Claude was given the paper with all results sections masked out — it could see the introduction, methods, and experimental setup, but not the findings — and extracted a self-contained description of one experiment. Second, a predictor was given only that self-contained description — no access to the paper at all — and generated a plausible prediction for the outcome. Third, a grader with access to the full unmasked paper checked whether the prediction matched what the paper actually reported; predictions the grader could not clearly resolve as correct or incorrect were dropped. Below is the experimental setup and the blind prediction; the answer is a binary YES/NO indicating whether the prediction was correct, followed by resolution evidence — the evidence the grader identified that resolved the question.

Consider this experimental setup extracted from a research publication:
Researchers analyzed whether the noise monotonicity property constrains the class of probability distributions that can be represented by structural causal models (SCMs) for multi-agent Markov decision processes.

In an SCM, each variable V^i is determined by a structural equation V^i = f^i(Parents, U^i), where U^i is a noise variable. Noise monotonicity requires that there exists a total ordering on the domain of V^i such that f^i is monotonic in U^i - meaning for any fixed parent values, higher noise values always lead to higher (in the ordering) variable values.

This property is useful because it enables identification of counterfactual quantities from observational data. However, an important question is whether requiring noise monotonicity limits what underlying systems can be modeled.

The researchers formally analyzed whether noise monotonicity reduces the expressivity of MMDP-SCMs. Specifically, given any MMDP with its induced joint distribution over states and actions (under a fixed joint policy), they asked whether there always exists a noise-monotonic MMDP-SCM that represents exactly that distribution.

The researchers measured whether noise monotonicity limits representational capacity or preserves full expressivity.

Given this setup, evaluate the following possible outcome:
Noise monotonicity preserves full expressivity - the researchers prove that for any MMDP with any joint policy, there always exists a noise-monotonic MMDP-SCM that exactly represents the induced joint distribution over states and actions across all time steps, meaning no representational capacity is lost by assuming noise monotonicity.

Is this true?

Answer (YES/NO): YES